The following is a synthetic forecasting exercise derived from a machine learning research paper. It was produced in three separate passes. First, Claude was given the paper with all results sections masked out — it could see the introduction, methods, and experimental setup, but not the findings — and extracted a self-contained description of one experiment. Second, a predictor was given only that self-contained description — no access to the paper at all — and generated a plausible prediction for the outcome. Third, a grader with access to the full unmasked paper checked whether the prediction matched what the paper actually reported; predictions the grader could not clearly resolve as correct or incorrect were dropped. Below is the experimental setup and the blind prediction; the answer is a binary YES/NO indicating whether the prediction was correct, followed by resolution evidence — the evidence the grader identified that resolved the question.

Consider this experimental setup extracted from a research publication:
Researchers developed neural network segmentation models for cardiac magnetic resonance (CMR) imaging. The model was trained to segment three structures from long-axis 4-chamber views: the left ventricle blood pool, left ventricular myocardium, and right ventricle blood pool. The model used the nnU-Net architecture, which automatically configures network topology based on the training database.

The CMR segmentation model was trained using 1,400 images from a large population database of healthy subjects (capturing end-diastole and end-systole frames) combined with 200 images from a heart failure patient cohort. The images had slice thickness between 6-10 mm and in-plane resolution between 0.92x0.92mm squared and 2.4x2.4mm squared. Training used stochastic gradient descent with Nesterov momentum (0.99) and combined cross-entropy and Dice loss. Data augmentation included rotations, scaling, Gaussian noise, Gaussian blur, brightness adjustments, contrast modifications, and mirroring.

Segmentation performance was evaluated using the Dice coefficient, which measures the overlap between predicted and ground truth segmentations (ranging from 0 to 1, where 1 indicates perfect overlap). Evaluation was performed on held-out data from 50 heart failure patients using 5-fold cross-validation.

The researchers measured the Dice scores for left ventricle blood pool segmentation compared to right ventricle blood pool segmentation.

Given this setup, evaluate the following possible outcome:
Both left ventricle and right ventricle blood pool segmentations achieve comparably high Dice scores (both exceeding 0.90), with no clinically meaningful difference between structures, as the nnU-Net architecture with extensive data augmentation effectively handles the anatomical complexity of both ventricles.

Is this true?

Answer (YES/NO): YES